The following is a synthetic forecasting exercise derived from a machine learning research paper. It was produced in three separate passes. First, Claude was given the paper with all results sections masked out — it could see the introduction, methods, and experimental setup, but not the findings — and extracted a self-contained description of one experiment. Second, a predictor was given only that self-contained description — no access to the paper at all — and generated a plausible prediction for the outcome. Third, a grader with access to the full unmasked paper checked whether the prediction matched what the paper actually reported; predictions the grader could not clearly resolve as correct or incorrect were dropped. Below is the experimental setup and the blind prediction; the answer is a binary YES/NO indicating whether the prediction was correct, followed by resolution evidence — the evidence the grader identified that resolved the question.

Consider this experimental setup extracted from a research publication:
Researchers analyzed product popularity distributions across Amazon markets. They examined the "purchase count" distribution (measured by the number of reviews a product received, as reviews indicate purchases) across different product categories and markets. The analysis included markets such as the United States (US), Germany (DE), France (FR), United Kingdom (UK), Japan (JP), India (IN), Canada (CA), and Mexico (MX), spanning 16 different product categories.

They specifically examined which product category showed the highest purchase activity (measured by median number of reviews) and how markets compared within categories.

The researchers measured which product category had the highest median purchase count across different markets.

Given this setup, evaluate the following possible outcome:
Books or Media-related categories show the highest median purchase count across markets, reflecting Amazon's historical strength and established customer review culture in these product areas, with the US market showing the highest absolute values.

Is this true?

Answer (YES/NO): NO